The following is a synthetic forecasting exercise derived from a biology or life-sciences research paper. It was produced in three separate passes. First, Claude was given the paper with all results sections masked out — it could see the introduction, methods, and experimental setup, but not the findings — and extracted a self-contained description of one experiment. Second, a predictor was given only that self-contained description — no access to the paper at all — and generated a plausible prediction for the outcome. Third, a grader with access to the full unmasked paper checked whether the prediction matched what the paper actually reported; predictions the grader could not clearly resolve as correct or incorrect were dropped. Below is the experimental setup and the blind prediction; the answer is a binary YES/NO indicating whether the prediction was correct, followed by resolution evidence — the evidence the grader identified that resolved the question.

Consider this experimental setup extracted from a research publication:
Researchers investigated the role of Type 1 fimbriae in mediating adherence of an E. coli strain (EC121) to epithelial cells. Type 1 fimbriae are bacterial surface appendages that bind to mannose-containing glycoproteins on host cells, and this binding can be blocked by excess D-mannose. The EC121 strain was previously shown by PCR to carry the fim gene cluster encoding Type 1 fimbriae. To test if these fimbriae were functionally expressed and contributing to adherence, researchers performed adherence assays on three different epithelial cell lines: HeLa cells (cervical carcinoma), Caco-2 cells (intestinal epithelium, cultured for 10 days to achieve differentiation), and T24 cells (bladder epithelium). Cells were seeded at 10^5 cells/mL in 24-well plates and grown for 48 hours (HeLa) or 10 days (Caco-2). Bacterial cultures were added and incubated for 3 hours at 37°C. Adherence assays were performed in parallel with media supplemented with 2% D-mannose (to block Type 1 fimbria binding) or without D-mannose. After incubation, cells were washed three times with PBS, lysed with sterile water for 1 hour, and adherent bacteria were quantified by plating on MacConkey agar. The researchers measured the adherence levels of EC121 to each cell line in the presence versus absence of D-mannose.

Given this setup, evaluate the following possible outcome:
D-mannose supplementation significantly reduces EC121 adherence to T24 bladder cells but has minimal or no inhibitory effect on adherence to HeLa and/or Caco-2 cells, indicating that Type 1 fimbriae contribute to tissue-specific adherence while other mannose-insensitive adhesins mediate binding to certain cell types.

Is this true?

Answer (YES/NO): NO